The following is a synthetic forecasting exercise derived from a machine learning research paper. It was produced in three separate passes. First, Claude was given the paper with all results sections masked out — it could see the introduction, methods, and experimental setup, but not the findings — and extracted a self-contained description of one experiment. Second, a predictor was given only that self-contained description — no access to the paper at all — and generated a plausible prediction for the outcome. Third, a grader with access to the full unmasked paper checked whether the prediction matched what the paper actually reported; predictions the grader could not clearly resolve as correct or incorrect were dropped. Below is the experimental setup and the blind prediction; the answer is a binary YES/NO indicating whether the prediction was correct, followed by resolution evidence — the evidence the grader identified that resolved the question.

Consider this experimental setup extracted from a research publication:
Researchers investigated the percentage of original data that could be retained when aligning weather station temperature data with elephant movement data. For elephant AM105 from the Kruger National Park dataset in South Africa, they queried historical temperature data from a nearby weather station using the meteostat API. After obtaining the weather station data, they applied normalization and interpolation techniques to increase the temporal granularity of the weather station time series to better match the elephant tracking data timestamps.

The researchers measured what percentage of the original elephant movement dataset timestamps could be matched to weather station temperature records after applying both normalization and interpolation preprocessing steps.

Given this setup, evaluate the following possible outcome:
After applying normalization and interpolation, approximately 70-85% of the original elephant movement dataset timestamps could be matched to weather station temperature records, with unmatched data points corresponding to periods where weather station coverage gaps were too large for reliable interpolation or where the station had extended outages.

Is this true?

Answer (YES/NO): NO